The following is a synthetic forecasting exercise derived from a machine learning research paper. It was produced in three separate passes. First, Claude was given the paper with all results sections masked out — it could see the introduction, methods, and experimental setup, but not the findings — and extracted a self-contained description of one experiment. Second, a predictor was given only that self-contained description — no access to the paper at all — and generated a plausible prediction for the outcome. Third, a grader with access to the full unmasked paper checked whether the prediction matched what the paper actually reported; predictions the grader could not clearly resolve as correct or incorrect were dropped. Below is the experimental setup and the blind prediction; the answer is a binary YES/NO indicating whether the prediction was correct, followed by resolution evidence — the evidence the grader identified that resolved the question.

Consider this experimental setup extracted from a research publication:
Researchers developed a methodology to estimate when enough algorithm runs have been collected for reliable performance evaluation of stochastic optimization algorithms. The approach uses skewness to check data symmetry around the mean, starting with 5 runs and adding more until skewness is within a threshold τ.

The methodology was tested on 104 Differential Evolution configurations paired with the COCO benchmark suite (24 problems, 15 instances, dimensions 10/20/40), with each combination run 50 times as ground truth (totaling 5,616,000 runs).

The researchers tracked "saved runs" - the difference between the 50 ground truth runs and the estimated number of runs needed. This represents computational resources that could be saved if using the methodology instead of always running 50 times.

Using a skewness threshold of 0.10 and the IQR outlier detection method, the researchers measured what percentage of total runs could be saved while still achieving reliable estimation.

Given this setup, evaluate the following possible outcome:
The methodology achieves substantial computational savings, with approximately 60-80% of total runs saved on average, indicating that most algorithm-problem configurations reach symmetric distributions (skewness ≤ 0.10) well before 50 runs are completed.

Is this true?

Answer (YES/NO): NO